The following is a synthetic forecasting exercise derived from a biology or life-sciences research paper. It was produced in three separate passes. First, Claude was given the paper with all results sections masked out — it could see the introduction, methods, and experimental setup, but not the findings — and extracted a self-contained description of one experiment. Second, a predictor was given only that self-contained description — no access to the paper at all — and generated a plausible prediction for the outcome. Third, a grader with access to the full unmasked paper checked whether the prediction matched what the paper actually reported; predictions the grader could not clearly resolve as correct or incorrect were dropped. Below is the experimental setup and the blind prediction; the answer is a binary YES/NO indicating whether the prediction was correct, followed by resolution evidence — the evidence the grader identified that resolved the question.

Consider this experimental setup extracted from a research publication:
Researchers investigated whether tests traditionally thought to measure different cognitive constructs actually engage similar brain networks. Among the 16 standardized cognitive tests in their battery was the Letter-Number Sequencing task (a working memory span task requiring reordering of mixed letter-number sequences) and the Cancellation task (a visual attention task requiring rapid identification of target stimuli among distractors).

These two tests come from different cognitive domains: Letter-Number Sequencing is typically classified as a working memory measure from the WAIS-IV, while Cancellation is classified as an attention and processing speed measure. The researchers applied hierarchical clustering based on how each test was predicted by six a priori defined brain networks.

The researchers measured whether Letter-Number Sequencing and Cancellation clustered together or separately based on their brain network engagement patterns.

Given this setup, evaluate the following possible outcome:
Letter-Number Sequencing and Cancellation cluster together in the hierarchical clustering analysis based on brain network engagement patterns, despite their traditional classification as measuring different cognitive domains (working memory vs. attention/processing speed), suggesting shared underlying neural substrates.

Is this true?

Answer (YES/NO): YES